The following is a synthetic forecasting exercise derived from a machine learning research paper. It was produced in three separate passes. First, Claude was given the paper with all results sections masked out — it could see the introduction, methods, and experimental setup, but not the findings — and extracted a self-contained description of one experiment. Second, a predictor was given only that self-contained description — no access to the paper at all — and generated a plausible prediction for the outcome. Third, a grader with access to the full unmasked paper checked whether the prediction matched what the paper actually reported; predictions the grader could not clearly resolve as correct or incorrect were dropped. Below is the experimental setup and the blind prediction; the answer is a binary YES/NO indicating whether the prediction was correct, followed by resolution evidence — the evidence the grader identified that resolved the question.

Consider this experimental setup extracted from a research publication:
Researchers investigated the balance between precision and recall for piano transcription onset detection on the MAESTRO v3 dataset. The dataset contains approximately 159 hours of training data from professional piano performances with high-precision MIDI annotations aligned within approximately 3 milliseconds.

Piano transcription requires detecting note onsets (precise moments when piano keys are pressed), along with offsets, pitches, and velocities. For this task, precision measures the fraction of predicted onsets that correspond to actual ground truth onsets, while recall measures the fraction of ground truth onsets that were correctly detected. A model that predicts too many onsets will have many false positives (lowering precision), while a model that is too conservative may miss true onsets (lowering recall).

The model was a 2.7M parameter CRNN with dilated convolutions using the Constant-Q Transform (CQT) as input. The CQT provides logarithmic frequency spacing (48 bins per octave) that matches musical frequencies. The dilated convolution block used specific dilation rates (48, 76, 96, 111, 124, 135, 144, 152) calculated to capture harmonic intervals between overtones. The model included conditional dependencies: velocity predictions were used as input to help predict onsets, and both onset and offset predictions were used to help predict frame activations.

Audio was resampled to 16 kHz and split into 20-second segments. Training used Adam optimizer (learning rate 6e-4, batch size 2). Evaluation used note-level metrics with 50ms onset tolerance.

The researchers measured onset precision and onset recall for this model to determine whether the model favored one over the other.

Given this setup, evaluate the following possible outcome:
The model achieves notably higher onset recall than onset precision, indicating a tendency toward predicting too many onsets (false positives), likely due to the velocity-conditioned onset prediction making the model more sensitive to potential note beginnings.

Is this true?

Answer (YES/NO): NO